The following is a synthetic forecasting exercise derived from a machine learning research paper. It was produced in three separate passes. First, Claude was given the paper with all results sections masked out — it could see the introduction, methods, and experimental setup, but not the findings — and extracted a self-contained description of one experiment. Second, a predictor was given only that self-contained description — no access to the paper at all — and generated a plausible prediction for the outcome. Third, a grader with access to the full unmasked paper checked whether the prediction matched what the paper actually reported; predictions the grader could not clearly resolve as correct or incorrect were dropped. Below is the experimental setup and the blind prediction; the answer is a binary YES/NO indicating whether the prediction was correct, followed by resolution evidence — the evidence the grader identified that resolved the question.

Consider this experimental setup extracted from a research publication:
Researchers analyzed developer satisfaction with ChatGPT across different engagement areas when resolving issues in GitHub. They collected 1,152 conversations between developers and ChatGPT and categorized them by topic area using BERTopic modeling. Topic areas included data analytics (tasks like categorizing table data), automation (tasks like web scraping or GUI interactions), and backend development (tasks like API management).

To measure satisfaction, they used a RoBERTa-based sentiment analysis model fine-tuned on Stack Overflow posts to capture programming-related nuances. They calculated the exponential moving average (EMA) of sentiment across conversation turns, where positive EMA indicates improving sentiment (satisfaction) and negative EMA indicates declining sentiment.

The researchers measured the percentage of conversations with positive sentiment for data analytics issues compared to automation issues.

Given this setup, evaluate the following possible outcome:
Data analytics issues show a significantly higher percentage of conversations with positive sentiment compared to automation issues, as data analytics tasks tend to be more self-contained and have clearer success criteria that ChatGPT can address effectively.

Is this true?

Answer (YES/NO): YES